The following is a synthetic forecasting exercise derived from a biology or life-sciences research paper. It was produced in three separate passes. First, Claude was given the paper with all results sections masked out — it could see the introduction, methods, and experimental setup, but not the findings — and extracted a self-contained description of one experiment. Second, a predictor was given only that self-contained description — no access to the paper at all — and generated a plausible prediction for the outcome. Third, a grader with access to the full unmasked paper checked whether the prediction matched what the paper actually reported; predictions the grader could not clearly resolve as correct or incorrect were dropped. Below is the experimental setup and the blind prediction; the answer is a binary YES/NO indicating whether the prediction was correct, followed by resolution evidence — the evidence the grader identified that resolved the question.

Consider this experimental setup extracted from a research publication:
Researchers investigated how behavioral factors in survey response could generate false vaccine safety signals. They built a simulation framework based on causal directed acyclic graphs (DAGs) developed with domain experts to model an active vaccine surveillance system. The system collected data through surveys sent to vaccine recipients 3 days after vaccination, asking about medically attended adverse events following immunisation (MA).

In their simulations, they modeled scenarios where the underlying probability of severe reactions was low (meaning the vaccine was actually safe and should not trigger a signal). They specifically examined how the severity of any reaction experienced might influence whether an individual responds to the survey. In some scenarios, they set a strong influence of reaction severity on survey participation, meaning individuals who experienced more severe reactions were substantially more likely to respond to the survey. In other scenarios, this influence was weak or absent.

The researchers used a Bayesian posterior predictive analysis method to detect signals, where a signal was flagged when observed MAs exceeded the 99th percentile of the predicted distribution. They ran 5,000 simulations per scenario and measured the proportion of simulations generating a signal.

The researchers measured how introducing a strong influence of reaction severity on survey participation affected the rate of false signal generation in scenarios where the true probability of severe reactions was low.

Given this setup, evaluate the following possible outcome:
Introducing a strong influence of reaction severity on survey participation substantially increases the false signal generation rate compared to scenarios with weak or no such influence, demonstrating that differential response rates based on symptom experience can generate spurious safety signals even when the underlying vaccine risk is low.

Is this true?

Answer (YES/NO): YES